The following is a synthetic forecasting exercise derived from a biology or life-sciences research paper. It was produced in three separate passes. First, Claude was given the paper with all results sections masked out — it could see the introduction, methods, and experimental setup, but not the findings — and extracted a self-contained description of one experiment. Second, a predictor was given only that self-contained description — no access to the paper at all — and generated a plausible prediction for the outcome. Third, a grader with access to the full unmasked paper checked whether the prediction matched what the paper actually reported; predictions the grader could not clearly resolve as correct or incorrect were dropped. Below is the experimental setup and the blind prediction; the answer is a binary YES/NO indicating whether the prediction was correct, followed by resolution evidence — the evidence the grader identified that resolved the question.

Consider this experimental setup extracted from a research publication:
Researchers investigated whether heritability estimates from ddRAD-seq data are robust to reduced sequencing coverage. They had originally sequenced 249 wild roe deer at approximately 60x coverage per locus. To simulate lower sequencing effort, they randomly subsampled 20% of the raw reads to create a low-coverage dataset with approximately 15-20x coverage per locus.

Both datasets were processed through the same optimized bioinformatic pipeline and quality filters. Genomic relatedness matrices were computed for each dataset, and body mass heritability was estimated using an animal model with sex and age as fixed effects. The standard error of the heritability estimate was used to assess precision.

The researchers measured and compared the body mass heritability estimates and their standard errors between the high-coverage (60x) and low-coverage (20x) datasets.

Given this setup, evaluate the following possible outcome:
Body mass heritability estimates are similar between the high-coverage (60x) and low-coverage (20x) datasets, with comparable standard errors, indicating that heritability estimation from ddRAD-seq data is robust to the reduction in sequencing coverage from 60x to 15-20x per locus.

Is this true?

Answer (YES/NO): YES